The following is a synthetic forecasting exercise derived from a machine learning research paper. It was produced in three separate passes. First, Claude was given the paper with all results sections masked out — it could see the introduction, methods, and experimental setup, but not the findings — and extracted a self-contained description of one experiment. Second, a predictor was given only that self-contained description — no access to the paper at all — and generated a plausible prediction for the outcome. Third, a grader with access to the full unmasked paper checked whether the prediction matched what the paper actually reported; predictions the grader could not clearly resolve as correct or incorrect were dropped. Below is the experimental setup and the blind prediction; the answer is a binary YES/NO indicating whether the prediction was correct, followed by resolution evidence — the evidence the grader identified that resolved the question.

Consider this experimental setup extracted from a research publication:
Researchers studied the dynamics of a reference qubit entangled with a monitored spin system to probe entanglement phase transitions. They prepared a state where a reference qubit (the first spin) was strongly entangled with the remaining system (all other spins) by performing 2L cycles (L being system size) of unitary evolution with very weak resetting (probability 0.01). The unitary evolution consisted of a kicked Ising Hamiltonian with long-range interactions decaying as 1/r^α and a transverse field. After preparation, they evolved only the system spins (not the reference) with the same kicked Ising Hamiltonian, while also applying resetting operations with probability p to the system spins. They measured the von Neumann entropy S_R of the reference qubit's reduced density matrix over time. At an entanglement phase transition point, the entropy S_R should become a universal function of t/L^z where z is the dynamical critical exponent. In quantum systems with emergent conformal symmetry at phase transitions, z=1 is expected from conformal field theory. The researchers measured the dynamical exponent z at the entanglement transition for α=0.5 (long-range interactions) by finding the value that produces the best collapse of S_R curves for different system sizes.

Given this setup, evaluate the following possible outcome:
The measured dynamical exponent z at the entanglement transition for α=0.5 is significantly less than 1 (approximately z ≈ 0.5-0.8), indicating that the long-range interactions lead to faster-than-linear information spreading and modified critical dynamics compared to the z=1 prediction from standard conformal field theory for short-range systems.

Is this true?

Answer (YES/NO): NO